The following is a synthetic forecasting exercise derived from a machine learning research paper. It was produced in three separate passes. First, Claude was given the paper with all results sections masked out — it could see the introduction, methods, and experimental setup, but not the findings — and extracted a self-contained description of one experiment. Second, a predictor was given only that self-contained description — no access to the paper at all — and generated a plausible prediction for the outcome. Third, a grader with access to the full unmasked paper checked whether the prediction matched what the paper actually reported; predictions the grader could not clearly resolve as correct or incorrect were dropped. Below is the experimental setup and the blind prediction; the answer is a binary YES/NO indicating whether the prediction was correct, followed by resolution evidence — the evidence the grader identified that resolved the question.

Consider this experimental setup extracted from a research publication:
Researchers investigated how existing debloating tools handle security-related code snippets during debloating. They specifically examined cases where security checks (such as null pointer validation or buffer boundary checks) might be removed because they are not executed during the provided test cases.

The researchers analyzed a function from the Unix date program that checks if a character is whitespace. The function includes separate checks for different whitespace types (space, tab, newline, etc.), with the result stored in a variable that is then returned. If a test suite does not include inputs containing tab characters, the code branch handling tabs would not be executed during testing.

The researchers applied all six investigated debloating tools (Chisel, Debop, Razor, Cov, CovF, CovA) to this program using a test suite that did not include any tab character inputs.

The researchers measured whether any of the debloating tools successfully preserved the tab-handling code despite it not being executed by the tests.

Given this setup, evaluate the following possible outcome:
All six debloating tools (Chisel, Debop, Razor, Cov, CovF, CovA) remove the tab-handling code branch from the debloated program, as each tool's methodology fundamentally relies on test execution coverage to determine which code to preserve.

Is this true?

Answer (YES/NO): YES